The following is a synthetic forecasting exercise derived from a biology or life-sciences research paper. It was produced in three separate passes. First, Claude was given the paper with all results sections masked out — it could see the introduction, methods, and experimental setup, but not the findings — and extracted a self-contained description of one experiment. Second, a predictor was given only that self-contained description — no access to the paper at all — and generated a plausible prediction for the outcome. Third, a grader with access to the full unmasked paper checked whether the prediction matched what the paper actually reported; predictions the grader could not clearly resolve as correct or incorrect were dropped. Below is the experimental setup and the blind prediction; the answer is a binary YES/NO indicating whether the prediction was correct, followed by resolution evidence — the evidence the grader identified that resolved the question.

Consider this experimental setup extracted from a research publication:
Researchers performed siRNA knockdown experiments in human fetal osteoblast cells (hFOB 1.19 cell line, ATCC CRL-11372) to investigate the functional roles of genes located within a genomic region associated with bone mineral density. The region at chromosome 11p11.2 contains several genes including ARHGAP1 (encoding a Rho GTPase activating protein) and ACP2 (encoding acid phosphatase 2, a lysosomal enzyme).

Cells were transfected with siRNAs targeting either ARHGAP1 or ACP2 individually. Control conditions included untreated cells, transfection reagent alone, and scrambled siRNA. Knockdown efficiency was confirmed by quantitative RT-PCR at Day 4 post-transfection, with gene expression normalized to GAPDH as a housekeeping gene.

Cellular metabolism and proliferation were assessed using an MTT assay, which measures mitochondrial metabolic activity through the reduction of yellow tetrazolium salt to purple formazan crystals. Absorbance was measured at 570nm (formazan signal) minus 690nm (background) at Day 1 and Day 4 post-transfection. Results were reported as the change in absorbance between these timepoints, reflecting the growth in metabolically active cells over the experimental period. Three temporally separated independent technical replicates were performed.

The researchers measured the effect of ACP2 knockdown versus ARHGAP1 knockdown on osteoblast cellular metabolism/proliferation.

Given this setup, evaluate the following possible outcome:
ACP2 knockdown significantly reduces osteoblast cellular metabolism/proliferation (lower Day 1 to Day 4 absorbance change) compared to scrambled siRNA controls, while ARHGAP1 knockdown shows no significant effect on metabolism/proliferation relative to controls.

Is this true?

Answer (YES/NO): YES